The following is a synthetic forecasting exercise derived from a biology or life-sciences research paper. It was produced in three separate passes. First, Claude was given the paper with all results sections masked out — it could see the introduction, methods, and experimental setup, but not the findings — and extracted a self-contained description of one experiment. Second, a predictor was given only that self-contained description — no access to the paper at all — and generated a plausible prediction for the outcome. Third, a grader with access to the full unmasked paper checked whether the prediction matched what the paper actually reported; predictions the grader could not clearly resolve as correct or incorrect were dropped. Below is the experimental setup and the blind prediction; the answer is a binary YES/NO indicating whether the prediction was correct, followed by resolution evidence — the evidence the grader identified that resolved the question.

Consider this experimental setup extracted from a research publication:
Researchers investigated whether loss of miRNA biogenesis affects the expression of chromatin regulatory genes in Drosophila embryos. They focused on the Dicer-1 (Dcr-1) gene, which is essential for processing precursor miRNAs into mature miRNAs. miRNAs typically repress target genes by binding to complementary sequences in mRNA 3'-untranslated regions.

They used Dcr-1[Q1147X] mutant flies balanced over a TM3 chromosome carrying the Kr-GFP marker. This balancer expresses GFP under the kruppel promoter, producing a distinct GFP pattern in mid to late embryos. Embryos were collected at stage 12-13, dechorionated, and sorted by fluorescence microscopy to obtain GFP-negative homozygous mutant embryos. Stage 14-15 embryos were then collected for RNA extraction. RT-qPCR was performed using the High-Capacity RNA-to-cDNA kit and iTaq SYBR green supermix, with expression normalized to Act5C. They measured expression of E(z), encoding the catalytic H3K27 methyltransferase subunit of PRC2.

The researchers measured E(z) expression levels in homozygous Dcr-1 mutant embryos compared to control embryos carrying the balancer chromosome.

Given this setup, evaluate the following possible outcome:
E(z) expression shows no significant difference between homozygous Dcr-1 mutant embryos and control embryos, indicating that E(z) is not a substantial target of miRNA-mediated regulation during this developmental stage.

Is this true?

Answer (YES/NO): YES